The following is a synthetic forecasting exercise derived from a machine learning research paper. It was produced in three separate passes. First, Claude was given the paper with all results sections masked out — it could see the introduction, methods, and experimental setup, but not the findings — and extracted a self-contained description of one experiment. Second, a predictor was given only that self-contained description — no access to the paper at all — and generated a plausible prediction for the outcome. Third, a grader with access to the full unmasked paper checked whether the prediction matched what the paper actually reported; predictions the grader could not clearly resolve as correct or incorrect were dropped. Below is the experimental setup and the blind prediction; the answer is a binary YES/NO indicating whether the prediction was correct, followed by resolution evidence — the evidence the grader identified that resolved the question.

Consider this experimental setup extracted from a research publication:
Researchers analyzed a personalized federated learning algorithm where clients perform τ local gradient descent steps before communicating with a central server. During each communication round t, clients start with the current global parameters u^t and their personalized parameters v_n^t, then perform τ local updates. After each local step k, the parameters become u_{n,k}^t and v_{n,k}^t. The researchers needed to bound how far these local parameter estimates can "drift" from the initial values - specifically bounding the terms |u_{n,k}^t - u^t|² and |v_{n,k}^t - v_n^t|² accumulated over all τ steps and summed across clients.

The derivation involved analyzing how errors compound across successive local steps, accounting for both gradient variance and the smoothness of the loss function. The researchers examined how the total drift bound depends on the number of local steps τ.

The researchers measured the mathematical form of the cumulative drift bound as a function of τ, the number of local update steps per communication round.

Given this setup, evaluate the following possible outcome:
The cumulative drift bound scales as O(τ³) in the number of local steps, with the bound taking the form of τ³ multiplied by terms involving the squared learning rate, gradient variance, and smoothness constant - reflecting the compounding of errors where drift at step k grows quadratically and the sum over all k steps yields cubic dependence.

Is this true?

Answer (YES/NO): NO